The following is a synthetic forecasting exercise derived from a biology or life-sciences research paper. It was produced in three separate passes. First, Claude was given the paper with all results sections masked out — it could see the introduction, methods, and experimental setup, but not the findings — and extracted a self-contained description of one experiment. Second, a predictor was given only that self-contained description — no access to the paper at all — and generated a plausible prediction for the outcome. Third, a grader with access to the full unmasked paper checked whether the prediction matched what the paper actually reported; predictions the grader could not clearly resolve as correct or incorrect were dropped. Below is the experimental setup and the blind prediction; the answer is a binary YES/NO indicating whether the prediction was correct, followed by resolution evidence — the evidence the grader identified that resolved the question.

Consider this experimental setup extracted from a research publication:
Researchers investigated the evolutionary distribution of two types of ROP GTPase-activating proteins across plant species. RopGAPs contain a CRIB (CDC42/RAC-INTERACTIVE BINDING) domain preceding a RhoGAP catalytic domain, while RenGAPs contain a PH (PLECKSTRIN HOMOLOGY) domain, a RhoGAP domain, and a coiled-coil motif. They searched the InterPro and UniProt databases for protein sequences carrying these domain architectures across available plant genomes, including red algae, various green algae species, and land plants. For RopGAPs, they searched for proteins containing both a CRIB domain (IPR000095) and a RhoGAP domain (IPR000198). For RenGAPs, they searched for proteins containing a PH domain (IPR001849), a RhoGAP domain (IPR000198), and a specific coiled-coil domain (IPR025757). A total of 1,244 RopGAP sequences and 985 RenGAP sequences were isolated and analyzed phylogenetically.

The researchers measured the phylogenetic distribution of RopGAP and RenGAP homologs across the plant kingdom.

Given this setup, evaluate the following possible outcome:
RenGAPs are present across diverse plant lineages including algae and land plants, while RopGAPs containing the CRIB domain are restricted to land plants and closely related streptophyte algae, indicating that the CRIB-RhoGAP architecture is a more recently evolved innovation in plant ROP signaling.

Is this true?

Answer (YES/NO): NO